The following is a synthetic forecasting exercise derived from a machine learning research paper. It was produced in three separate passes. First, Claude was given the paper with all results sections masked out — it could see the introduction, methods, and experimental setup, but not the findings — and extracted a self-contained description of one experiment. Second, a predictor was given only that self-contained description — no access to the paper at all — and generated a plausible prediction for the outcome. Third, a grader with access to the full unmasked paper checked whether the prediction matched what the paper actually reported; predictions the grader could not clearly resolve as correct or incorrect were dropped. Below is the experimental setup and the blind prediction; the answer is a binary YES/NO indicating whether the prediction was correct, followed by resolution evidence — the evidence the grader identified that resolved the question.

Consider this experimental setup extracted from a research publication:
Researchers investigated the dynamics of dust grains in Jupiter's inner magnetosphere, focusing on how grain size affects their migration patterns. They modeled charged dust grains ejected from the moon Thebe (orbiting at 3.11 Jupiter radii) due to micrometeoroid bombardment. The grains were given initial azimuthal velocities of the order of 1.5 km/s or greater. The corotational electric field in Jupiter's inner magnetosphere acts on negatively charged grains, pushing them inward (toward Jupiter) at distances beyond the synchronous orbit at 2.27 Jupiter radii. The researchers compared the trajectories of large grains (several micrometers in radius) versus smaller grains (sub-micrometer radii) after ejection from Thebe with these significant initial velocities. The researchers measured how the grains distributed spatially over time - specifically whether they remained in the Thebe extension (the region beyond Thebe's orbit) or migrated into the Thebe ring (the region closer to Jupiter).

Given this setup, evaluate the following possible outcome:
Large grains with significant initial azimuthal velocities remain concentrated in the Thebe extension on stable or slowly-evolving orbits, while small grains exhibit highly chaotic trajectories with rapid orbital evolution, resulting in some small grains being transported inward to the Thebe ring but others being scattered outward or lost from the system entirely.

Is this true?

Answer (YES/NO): NO